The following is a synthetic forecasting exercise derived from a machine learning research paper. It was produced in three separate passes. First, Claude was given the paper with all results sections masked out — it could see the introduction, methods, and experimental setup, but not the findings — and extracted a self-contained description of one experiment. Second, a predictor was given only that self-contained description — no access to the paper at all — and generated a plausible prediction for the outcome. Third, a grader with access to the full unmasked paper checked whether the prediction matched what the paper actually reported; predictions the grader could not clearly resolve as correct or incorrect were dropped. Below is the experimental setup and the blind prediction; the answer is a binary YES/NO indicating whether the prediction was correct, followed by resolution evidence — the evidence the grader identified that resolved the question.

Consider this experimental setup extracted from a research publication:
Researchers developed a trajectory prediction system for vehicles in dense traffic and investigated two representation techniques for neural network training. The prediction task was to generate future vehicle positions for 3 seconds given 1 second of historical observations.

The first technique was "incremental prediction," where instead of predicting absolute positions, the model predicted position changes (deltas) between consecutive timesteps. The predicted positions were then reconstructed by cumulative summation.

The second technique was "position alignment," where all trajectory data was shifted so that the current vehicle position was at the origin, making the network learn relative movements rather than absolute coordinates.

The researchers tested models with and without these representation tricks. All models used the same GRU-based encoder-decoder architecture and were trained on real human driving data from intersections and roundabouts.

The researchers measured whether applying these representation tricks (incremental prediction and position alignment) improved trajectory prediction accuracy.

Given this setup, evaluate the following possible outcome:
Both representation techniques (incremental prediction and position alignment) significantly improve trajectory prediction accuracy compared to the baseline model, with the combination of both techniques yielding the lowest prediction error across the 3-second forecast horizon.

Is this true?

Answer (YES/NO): YES